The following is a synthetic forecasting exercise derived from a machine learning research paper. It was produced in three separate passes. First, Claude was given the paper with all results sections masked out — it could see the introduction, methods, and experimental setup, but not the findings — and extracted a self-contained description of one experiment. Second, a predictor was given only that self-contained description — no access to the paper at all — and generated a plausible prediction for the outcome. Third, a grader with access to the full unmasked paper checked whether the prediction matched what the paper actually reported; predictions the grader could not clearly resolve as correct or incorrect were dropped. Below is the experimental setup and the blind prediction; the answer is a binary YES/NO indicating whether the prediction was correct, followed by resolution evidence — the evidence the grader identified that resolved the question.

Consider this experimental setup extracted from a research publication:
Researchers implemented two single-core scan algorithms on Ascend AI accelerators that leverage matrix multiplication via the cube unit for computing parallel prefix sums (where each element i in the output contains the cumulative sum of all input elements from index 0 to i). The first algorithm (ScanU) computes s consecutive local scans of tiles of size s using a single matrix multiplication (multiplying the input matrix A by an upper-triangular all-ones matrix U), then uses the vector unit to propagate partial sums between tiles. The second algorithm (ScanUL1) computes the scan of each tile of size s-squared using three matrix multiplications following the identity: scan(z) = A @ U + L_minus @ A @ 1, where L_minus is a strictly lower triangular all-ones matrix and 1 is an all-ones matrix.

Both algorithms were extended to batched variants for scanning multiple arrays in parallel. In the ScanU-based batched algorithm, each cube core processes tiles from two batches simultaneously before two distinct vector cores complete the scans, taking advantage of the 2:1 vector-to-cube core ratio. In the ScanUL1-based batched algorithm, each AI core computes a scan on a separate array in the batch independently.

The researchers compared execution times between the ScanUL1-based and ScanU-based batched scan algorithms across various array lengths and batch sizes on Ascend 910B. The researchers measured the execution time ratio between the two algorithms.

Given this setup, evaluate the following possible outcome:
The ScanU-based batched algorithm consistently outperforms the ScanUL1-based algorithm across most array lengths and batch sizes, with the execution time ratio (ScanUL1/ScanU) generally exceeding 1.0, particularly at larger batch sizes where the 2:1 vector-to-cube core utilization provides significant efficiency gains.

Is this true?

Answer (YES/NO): NO